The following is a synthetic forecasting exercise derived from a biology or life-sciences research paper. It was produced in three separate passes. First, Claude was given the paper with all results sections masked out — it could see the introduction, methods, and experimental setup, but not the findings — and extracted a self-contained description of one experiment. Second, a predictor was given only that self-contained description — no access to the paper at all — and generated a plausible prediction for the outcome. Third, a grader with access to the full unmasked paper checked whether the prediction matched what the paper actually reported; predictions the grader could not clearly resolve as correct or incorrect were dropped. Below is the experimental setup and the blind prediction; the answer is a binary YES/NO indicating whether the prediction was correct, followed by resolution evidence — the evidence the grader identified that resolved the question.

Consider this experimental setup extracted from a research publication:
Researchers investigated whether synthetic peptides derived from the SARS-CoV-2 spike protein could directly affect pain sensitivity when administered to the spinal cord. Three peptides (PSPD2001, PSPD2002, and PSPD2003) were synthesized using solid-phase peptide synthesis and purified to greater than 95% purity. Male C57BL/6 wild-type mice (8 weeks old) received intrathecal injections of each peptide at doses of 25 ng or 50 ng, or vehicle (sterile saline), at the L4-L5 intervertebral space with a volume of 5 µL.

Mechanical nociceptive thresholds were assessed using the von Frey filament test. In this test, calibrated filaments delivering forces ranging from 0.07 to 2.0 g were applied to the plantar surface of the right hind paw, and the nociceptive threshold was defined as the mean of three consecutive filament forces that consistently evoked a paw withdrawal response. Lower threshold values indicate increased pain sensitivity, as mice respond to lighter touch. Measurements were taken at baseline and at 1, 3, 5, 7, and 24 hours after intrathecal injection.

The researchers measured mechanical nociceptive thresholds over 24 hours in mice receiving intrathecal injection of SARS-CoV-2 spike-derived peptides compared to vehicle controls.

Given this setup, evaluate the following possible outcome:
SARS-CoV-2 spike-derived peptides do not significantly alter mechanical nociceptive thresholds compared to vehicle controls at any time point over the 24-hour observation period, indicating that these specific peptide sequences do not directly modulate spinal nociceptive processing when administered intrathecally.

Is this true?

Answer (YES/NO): NO